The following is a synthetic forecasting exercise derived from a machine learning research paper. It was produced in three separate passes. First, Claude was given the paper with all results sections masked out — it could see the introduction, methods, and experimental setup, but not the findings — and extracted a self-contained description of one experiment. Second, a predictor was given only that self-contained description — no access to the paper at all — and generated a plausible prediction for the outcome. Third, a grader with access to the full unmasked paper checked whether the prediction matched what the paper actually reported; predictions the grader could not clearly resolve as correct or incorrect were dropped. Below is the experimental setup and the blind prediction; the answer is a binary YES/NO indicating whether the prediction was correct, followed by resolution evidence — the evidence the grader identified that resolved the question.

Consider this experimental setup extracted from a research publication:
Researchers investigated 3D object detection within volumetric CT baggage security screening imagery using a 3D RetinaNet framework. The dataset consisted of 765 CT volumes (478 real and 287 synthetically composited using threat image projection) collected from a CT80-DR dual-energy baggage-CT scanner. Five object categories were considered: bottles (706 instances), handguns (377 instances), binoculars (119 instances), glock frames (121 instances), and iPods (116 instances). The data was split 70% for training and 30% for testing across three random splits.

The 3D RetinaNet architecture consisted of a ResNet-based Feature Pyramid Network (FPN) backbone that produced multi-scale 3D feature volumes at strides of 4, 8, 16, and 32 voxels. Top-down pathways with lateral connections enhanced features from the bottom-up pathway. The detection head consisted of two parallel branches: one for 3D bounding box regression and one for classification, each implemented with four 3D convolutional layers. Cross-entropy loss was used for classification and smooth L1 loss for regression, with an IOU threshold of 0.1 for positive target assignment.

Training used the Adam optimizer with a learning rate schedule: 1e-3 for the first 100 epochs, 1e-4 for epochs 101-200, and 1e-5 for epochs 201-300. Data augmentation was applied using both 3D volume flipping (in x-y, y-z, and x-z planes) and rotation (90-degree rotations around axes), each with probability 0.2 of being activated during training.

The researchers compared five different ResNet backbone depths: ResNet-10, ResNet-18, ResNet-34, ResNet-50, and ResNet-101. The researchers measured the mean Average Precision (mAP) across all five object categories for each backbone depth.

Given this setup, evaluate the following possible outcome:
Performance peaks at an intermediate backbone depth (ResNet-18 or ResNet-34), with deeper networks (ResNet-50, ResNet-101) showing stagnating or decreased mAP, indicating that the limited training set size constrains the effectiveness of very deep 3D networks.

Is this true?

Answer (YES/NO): NO